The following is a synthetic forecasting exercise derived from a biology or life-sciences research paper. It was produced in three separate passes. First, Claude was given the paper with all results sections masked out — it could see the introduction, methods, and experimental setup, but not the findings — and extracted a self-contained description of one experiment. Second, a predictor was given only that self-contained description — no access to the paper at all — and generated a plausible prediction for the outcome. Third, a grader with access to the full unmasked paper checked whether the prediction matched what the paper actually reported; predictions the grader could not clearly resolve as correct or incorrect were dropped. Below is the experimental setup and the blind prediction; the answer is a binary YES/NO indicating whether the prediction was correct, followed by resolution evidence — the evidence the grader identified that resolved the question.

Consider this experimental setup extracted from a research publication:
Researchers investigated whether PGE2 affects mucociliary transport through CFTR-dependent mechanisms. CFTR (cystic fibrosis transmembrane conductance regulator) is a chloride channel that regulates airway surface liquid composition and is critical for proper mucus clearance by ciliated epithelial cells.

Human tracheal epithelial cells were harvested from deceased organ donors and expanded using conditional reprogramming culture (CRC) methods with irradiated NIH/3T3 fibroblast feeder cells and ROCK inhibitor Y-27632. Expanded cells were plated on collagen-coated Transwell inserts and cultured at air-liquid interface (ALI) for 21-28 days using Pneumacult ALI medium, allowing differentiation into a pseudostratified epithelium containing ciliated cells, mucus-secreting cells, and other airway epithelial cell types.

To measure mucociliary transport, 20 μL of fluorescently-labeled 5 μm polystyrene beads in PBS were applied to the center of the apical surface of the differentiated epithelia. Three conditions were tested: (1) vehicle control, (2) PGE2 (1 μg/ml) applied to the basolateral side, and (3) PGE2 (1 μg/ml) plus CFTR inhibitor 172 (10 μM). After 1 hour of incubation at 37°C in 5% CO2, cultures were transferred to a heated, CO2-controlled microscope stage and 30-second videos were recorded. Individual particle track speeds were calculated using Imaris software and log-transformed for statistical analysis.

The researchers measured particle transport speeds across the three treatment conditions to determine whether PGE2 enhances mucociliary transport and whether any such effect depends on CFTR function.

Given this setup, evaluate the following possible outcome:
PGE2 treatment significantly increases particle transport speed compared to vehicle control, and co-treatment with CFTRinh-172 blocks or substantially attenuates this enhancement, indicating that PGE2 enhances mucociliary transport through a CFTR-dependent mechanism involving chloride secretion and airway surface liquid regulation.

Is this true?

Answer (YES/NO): YES